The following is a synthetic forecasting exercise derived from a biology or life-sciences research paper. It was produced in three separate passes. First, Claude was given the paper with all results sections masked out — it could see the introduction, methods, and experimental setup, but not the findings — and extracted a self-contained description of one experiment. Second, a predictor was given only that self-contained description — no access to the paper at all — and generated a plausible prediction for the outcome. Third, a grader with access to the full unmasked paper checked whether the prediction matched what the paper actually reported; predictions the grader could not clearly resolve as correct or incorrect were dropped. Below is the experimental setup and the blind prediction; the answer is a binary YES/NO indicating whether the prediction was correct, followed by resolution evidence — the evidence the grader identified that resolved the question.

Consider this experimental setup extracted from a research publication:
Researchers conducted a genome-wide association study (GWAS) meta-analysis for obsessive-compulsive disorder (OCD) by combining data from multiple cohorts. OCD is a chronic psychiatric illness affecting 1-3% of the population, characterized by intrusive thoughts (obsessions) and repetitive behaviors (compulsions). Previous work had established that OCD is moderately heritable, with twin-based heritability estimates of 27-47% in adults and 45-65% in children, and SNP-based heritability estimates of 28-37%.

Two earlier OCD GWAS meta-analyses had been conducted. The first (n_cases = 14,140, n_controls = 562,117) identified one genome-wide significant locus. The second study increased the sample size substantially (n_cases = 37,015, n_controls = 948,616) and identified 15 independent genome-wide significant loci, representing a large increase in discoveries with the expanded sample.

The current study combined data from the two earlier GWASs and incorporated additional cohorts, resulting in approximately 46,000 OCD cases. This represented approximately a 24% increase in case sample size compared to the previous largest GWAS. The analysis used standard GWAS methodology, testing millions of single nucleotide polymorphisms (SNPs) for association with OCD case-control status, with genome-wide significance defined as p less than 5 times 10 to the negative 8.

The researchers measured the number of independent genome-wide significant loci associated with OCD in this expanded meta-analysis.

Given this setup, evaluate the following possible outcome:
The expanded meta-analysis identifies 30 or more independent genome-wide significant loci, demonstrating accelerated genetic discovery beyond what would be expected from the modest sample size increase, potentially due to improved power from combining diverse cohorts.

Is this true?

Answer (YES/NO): YES